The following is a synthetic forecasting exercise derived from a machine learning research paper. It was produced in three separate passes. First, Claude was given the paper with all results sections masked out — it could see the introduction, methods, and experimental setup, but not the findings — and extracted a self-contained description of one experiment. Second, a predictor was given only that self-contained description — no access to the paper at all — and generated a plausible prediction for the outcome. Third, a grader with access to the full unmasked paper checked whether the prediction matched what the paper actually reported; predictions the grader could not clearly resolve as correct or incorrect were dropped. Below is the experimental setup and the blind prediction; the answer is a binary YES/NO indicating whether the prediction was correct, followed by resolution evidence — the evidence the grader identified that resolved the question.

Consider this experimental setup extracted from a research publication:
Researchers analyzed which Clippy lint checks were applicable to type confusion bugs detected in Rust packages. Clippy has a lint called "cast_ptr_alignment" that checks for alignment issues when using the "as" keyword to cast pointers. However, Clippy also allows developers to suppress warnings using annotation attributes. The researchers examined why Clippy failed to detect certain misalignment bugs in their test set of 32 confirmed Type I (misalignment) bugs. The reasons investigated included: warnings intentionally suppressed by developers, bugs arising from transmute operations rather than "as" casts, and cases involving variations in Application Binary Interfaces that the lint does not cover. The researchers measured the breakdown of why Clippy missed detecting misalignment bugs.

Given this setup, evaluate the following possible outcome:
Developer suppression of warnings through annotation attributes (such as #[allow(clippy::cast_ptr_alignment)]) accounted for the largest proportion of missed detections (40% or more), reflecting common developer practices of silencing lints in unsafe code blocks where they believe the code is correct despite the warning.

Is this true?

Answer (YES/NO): NO